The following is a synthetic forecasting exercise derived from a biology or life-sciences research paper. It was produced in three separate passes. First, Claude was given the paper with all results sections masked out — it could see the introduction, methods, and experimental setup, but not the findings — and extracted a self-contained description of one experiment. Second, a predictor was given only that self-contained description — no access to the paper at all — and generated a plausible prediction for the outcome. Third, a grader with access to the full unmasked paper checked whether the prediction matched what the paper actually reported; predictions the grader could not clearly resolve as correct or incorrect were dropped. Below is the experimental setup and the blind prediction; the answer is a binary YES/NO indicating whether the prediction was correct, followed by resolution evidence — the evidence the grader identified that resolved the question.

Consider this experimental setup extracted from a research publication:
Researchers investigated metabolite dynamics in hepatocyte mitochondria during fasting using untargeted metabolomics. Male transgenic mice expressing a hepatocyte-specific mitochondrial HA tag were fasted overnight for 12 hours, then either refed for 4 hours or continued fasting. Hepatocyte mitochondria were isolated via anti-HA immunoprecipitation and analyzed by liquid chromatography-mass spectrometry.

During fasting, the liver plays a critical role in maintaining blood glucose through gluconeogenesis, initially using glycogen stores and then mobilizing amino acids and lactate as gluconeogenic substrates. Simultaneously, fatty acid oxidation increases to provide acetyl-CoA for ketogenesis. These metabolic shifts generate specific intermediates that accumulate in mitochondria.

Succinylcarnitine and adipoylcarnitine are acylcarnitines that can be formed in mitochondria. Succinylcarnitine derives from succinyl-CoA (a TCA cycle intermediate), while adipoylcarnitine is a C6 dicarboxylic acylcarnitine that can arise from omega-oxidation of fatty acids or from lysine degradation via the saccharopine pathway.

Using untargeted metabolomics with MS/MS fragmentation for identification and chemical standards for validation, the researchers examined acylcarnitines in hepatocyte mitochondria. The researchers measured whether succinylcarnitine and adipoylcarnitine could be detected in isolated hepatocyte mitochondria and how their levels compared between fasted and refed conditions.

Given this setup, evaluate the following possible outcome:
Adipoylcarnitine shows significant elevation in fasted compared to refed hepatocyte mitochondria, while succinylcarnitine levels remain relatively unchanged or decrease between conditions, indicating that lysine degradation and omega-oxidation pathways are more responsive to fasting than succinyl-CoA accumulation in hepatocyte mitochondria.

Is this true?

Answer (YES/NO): NO